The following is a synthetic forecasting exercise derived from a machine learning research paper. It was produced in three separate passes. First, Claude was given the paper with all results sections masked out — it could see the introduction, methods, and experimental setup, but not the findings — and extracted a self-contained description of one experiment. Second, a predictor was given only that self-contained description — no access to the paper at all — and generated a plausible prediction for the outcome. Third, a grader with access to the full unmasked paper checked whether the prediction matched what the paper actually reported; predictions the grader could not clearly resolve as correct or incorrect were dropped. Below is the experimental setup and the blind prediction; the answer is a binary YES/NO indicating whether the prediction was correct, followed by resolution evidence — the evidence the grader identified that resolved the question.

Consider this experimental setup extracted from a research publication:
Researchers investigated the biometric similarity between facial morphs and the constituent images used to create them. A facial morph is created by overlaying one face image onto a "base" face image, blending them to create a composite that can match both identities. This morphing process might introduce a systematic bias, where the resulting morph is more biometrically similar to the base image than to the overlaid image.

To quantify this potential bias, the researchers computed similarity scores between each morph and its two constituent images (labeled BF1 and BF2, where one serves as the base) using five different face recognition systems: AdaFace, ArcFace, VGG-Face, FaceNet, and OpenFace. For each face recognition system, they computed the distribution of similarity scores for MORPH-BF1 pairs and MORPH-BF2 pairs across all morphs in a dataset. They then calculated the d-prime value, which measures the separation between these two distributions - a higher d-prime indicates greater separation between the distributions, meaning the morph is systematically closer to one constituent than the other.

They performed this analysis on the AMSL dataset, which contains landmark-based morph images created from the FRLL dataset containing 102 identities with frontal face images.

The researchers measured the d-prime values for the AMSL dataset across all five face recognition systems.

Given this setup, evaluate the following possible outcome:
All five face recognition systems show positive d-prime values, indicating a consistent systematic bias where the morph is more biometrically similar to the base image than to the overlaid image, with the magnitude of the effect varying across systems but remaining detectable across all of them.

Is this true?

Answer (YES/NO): YES